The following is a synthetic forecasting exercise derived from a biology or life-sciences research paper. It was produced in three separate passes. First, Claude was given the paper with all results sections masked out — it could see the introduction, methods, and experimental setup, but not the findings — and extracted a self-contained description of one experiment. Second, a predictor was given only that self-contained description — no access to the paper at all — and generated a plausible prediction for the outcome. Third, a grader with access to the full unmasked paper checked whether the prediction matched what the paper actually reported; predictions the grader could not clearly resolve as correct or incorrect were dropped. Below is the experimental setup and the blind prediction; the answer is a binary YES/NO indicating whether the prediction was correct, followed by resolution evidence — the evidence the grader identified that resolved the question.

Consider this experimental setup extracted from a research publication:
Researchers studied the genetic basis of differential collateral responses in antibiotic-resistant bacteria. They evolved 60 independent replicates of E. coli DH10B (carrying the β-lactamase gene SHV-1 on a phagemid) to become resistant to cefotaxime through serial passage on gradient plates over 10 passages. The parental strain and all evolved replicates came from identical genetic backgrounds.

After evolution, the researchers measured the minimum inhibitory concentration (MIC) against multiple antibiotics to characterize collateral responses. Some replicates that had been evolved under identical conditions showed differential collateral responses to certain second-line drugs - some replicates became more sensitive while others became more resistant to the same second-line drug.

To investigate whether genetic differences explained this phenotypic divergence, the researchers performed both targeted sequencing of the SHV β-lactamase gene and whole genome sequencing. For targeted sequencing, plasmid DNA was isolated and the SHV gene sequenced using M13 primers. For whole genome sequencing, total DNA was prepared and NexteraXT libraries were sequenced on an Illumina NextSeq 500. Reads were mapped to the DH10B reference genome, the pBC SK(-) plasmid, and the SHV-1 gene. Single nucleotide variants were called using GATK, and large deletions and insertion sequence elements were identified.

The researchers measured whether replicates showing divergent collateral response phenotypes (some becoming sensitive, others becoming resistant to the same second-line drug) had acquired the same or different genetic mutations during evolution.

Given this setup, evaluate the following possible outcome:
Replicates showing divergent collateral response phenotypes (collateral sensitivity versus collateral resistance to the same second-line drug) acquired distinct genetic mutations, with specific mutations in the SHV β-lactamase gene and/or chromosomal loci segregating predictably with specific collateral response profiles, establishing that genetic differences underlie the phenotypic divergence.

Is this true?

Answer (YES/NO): YES